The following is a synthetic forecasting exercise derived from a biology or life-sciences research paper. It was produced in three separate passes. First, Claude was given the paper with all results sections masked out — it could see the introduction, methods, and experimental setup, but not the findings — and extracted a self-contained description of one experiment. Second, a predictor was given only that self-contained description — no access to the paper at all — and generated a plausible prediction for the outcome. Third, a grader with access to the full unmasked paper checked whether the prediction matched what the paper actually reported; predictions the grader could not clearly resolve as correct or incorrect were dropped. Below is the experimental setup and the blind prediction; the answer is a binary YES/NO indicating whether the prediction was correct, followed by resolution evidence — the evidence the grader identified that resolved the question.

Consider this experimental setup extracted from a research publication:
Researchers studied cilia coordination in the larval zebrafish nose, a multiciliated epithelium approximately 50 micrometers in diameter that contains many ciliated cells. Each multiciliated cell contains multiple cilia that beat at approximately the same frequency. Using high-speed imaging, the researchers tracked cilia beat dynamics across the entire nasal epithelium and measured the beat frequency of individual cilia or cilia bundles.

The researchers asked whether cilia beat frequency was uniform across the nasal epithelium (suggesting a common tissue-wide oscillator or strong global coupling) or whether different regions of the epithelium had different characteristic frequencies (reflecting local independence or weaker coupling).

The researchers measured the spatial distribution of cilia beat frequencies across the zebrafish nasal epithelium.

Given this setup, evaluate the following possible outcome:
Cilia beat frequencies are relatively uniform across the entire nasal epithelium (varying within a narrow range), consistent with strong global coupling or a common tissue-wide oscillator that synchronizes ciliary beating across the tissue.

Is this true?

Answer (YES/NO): NO